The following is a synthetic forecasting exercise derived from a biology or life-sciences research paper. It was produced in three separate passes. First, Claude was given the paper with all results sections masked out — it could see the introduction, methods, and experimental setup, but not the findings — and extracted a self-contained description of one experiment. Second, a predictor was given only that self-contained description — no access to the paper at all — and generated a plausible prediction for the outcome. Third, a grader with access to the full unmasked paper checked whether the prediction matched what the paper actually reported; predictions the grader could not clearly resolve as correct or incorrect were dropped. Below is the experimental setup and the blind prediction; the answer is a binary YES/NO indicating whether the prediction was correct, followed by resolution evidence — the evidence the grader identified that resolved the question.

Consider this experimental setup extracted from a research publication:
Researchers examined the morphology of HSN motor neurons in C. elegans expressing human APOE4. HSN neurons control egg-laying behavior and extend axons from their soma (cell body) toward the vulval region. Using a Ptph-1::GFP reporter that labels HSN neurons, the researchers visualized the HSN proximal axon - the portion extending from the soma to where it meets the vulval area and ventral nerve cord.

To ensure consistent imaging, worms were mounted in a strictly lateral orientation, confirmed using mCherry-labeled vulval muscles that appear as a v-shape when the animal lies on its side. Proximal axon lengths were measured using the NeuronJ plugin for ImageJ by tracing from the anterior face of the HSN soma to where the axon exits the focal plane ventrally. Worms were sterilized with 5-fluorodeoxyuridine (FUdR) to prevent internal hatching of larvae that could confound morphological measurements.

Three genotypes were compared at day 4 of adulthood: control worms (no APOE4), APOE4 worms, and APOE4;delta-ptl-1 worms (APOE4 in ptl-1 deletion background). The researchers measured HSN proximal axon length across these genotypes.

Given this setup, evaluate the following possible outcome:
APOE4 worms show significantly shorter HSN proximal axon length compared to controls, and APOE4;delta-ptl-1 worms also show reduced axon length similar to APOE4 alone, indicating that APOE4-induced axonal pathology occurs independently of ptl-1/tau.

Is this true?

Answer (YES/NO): NO